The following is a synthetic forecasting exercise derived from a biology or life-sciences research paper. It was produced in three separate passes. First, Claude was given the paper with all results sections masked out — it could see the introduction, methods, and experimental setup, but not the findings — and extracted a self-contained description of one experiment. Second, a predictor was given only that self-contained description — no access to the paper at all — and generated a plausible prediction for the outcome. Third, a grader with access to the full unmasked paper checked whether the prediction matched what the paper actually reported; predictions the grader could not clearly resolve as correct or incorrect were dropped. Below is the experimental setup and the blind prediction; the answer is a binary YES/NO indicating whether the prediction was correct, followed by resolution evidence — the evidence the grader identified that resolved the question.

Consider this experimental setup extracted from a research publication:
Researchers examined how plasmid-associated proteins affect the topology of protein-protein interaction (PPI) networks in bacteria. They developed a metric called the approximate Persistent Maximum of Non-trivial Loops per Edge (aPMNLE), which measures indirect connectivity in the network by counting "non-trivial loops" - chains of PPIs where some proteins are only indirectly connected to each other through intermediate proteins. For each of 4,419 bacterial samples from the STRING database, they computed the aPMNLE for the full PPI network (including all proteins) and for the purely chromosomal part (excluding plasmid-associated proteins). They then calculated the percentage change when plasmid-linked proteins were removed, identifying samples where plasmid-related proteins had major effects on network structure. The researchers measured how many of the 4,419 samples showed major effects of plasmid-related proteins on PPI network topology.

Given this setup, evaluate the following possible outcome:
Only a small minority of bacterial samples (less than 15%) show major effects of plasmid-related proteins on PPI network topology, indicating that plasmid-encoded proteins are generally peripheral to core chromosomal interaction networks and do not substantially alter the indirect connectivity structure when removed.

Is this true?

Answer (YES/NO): YES